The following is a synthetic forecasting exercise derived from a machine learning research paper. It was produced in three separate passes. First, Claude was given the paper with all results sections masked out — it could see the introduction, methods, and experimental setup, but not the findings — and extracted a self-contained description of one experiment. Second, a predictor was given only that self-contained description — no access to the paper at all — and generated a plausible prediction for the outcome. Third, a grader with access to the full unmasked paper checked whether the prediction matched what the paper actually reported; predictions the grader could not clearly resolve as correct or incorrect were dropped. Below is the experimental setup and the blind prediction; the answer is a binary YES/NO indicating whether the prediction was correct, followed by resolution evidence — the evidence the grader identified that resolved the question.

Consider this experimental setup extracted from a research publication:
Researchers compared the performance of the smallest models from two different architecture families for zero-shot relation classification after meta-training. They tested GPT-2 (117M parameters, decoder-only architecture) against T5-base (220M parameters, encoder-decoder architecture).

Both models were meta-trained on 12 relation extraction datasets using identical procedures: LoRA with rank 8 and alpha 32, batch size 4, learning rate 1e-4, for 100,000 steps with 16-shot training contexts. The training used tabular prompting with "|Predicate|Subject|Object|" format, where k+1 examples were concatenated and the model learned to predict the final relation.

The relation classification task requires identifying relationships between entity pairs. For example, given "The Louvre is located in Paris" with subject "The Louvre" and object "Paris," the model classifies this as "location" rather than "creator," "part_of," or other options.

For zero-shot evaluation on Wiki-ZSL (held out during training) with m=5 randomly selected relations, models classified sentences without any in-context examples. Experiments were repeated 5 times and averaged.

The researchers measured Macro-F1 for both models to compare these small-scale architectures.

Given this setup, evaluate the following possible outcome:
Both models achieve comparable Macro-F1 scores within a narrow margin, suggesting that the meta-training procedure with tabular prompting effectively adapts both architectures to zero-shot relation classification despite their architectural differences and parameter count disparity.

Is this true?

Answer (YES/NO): NO